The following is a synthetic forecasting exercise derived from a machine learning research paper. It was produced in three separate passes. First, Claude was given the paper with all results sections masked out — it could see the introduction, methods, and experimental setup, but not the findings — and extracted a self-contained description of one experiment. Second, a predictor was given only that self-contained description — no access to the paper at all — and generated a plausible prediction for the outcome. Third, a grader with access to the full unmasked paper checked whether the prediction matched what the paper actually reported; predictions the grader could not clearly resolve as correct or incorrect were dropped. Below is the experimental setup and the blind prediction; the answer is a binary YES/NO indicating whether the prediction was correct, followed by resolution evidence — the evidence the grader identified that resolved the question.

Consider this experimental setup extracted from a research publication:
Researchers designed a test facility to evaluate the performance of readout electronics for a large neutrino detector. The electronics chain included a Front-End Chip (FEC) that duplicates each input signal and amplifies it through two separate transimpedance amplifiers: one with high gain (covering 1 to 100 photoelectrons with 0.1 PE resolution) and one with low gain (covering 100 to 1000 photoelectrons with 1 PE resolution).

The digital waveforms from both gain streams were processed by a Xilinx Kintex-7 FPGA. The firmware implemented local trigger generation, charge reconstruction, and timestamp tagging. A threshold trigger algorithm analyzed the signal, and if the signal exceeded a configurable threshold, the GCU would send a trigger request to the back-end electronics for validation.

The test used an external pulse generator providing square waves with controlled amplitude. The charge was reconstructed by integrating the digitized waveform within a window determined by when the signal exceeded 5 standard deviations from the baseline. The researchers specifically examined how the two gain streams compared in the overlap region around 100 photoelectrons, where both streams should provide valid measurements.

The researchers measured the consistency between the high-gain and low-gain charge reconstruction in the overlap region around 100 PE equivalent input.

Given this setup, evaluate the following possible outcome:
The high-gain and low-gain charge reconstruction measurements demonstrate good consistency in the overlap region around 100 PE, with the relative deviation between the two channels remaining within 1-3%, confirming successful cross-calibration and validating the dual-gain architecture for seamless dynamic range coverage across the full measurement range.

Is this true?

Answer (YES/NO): NO